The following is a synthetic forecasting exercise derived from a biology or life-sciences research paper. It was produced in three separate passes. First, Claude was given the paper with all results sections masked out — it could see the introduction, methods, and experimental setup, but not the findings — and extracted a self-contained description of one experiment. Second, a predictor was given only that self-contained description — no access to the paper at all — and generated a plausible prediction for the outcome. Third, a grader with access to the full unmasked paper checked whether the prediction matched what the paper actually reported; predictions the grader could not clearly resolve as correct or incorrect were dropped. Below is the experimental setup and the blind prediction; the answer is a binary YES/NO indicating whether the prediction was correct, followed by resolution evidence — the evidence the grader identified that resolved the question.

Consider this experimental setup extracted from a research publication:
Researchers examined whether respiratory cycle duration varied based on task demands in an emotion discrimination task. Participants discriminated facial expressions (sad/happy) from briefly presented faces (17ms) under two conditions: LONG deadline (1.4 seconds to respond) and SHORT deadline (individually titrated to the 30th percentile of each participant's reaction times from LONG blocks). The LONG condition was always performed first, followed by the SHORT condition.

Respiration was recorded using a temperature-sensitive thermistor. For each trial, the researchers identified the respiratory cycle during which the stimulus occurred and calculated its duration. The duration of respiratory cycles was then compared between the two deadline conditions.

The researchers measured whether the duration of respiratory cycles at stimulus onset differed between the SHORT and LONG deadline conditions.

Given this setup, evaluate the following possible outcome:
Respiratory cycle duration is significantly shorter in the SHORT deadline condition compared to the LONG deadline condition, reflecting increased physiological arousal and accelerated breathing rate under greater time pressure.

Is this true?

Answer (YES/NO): NO